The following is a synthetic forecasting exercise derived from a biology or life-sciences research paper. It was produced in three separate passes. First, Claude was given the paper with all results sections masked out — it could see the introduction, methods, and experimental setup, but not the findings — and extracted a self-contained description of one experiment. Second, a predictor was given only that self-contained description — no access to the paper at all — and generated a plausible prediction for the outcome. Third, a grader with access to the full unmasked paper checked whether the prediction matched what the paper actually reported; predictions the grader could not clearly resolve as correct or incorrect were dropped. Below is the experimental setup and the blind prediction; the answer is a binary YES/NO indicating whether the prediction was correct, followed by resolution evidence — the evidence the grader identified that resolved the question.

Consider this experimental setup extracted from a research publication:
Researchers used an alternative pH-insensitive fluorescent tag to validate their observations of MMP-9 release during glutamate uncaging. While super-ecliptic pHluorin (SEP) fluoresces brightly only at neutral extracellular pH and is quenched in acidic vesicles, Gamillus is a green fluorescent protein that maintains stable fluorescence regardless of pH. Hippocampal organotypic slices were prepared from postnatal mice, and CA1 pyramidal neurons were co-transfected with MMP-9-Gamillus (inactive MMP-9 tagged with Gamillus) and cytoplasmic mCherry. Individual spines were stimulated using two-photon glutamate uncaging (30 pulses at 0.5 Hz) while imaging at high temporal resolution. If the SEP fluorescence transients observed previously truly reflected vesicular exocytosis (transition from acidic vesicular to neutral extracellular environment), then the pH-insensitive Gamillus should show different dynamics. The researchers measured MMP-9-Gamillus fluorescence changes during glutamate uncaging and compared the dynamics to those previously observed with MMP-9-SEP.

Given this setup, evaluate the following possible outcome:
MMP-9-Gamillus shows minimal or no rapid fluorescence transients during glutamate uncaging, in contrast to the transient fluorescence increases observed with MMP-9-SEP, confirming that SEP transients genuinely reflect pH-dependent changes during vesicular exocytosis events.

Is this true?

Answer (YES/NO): YES